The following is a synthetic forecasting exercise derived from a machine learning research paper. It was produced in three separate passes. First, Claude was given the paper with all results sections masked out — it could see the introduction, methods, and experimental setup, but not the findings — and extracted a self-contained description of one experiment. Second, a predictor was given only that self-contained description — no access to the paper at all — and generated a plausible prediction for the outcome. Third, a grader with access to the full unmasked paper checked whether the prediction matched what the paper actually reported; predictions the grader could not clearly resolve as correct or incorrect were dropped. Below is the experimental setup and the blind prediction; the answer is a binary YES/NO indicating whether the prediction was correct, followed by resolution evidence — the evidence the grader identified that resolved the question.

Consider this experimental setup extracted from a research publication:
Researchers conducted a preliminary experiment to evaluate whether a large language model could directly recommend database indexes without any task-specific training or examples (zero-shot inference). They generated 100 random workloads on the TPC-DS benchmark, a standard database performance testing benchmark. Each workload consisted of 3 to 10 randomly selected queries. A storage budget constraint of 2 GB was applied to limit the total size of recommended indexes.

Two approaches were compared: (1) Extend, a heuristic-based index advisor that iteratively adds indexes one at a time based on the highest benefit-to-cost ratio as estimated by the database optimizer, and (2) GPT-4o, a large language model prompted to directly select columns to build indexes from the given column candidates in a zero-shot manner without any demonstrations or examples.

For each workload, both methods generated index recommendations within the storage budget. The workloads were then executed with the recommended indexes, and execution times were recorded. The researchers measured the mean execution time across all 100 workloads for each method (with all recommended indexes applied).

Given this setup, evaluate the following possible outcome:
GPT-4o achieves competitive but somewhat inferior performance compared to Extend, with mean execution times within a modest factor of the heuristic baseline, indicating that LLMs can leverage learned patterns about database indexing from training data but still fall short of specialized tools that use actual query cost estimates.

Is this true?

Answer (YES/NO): YES